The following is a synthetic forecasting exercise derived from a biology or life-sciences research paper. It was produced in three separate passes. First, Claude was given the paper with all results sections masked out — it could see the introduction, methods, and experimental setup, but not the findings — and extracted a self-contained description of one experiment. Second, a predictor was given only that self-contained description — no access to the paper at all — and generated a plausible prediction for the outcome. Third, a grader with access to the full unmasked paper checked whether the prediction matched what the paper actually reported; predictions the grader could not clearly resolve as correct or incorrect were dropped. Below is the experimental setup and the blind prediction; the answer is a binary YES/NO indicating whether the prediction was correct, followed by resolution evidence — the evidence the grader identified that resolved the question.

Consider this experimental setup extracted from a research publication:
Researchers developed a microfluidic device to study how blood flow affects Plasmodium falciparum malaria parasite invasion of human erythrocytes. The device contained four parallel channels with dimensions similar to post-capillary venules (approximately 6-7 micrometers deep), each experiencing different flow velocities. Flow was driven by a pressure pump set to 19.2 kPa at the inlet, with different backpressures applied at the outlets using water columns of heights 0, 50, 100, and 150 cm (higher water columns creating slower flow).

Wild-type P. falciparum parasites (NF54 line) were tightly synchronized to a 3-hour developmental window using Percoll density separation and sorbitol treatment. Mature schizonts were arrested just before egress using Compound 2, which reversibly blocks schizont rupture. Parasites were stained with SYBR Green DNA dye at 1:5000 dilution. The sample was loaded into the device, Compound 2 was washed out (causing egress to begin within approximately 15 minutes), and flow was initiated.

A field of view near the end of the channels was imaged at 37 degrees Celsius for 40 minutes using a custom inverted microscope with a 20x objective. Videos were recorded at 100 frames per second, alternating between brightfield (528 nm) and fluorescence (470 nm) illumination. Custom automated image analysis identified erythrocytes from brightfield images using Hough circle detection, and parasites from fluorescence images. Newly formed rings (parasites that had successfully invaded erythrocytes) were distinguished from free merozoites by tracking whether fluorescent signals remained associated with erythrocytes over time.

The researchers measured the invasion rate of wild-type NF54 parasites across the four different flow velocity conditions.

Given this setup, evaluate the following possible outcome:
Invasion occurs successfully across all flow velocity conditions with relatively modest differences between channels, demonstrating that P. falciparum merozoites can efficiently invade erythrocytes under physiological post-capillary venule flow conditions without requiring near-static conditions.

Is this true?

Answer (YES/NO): YES